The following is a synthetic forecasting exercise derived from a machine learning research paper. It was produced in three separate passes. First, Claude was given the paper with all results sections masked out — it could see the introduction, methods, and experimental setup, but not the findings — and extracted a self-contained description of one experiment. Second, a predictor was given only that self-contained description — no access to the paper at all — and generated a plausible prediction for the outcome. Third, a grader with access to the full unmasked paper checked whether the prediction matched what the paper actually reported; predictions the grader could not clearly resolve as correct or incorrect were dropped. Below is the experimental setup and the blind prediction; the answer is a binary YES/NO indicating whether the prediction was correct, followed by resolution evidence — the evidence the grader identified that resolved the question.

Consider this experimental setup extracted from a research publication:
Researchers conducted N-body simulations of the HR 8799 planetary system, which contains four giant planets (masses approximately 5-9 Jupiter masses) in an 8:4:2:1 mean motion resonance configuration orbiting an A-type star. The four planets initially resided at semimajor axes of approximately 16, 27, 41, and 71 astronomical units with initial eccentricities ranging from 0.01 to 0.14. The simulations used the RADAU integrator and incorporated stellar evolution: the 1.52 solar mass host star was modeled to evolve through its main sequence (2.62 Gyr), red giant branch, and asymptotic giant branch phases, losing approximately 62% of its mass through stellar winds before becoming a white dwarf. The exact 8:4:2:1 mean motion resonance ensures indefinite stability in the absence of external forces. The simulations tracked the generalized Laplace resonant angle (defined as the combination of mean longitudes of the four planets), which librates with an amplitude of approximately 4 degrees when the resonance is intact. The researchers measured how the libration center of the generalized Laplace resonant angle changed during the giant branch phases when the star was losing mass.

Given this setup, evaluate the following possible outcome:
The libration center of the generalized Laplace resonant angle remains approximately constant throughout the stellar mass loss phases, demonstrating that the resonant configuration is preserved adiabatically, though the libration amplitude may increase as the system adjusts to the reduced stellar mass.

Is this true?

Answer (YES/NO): NO